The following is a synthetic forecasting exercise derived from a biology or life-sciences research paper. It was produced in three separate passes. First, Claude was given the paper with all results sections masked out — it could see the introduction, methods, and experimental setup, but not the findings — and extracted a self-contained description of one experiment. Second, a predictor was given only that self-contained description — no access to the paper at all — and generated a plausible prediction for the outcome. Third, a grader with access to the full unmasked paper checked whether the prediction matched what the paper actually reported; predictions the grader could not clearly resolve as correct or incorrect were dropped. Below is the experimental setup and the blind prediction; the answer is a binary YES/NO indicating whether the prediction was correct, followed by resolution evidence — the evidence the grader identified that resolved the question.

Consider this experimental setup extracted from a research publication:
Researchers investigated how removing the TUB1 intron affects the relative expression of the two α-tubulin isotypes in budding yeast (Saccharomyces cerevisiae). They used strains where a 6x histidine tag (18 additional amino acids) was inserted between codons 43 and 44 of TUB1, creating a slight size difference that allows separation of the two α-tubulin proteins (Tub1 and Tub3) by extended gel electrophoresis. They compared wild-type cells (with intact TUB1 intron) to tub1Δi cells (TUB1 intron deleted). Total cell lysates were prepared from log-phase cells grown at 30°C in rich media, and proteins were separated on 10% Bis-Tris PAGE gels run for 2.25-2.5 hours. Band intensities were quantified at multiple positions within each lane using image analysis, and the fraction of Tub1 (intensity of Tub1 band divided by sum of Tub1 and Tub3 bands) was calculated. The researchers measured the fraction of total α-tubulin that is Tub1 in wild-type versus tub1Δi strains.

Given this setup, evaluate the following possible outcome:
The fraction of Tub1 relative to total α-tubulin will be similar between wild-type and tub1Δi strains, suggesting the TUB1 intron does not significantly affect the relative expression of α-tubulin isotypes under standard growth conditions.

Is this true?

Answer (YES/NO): YES